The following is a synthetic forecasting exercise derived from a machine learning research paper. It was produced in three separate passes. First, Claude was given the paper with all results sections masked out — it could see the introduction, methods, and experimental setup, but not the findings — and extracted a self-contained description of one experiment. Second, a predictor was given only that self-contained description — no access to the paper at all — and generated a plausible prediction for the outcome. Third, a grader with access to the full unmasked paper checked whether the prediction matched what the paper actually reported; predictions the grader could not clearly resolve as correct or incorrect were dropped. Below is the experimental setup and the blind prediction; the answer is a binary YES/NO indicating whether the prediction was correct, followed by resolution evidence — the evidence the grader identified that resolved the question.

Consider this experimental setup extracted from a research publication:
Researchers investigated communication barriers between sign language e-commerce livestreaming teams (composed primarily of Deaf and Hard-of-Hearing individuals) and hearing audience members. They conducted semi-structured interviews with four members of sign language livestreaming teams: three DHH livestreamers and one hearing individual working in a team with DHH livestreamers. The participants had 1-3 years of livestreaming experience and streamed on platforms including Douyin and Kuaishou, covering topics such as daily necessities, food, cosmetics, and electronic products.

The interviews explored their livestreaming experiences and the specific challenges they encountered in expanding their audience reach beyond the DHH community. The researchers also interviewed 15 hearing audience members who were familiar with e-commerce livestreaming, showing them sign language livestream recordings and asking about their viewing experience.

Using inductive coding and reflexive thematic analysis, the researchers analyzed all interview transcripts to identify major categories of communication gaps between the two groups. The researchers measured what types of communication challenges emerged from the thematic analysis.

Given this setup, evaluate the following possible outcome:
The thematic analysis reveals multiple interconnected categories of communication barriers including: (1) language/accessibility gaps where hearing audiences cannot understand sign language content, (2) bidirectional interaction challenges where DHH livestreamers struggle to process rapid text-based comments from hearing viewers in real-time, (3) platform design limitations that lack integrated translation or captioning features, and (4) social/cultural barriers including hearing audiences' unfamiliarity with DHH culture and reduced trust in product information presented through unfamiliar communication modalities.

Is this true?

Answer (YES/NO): NO